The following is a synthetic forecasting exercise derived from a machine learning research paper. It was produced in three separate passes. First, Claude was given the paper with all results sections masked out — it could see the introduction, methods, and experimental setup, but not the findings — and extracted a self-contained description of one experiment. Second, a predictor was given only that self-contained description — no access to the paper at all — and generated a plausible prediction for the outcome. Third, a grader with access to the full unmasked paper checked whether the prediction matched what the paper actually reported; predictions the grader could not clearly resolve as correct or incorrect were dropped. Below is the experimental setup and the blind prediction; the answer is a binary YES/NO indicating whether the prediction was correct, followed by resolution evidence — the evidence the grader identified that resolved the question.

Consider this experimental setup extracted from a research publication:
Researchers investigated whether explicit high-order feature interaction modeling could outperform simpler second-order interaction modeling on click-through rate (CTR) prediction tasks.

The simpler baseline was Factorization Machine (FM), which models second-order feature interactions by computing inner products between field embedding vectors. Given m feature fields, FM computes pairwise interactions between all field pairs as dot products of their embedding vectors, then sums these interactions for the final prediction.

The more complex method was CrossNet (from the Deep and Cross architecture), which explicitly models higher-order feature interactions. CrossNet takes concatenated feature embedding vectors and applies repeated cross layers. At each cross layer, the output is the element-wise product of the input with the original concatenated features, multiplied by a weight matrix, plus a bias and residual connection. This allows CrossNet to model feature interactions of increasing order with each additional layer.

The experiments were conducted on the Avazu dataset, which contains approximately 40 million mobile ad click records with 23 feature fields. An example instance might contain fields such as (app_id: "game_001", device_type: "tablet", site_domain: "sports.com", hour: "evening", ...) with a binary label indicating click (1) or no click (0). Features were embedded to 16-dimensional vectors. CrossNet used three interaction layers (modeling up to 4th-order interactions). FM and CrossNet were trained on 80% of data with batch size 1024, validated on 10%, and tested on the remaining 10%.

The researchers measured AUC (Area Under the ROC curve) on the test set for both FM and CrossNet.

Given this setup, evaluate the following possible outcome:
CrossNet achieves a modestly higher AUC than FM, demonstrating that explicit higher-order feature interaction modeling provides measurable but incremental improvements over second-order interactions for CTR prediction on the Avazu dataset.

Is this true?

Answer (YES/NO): NO